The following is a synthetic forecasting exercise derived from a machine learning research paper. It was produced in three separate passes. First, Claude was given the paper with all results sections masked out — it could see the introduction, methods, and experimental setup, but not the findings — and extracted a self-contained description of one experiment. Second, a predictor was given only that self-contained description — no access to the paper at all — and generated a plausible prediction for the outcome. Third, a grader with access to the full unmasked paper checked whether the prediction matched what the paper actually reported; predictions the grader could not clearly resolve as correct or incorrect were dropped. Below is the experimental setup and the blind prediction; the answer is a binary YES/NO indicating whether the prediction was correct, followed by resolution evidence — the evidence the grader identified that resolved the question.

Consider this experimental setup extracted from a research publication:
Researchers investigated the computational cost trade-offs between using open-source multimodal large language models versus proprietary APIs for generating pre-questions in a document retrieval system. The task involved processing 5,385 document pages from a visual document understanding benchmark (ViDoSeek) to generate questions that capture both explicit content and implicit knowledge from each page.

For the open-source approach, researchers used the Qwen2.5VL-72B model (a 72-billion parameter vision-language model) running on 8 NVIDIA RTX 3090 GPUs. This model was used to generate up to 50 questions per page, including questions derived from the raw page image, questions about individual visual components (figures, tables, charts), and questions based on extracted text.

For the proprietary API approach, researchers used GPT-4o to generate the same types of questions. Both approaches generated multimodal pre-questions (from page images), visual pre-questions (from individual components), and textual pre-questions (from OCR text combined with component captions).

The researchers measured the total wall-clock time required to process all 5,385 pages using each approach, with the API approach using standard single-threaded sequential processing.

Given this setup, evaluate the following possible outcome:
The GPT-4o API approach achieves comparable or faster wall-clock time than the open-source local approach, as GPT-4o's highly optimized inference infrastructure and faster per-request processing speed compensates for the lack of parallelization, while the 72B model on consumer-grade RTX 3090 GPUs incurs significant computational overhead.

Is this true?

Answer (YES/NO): YES